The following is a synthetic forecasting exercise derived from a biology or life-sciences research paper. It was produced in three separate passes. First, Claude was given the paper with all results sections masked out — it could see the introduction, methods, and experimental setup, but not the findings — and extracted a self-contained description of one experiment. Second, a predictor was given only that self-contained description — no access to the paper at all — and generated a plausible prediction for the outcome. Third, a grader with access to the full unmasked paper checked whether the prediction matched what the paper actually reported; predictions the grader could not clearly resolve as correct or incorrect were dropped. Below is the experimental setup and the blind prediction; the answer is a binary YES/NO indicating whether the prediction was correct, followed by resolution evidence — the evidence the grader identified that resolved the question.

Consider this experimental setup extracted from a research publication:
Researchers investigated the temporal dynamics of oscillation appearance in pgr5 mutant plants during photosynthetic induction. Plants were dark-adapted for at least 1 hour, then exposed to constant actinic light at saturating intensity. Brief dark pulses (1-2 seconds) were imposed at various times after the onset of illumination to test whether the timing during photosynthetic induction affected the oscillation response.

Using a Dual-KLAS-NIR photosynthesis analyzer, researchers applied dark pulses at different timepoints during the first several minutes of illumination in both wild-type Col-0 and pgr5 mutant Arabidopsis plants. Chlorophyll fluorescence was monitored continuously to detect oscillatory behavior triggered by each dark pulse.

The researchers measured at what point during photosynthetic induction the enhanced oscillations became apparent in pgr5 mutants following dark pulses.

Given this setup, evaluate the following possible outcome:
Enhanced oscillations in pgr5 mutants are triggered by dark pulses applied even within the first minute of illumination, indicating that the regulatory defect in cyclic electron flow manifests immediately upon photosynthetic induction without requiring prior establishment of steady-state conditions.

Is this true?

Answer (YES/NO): NO